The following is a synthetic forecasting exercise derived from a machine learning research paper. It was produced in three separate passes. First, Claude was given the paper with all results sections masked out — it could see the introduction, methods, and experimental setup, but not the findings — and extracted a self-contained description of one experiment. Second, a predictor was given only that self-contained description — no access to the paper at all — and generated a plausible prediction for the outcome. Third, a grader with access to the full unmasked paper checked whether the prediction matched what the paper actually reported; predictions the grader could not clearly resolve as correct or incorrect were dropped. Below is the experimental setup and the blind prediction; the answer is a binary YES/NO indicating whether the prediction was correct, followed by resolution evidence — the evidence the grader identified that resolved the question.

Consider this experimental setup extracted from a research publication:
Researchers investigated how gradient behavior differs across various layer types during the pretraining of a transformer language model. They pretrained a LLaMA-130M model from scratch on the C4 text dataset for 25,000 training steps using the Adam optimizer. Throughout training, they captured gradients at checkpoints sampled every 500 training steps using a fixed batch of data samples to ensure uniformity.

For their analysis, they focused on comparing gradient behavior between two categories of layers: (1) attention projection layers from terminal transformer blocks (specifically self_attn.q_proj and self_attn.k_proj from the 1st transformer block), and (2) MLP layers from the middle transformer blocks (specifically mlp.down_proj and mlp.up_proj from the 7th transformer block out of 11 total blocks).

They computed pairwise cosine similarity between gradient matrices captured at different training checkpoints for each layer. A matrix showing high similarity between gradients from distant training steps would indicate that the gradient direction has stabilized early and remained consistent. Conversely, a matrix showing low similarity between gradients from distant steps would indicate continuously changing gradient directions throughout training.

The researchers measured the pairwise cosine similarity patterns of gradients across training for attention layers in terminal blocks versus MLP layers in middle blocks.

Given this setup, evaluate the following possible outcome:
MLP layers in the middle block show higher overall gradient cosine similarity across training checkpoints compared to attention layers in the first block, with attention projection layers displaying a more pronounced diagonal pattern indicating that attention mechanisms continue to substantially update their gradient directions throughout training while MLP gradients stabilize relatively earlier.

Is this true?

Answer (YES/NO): YES